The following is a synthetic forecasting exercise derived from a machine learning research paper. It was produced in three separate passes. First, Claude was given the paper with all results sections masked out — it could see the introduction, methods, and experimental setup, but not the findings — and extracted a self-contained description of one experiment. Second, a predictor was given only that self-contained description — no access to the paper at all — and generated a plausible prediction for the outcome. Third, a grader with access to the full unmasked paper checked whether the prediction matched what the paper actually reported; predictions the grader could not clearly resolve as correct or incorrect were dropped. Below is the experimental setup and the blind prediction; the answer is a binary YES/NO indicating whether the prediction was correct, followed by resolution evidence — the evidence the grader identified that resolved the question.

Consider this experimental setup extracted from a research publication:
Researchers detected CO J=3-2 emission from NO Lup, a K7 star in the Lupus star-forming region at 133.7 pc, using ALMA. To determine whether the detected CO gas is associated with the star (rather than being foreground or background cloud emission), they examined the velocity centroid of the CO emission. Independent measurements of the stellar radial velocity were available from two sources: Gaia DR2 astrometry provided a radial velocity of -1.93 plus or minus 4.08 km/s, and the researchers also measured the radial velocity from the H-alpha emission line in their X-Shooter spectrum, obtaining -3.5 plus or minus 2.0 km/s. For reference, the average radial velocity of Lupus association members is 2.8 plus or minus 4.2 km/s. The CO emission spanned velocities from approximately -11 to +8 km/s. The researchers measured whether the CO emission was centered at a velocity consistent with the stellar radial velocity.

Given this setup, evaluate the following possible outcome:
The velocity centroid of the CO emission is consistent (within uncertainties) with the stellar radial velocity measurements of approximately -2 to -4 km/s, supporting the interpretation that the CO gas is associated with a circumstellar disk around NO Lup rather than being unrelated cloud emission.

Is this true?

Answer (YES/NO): YES